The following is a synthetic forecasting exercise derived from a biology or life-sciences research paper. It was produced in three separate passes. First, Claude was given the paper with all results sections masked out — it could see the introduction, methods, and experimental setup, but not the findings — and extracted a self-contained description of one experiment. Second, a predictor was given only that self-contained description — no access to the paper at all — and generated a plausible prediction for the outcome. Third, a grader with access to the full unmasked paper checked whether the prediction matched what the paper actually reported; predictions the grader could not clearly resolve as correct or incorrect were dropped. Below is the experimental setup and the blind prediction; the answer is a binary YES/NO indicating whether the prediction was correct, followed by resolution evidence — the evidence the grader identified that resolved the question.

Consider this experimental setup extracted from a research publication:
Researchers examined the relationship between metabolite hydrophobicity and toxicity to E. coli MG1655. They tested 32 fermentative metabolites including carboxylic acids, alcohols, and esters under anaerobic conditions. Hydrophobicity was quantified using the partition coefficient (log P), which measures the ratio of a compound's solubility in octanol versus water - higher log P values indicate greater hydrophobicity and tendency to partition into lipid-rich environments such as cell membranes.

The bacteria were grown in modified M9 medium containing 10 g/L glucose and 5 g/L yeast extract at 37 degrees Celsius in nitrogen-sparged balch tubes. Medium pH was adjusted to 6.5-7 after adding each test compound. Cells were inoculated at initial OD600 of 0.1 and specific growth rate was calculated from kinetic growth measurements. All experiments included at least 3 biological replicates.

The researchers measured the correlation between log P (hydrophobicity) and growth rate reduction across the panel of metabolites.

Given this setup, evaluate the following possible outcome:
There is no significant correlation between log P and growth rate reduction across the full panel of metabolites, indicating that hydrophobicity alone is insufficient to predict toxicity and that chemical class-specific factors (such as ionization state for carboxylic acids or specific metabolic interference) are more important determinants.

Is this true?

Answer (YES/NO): NO